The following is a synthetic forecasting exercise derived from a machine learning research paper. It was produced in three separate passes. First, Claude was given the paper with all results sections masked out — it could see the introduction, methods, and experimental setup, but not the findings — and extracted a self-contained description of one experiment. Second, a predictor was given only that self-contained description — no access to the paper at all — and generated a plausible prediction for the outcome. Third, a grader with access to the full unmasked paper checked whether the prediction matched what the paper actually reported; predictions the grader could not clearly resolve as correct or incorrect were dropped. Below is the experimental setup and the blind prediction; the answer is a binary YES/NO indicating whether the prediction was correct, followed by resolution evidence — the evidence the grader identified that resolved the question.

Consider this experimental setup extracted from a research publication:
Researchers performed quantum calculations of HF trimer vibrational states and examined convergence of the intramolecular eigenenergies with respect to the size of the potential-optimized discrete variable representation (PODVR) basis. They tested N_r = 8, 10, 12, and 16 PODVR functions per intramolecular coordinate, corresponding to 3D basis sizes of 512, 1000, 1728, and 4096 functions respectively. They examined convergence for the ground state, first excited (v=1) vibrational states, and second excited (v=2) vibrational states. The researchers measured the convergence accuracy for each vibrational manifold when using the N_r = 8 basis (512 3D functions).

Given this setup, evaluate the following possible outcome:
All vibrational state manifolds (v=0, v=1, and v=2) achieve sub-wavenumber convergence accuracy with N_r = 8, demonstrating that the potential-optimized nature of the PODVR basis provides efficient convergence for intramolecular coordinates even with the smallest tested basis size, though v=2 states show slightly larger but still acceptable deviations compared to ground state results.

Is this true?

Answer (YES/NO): NO